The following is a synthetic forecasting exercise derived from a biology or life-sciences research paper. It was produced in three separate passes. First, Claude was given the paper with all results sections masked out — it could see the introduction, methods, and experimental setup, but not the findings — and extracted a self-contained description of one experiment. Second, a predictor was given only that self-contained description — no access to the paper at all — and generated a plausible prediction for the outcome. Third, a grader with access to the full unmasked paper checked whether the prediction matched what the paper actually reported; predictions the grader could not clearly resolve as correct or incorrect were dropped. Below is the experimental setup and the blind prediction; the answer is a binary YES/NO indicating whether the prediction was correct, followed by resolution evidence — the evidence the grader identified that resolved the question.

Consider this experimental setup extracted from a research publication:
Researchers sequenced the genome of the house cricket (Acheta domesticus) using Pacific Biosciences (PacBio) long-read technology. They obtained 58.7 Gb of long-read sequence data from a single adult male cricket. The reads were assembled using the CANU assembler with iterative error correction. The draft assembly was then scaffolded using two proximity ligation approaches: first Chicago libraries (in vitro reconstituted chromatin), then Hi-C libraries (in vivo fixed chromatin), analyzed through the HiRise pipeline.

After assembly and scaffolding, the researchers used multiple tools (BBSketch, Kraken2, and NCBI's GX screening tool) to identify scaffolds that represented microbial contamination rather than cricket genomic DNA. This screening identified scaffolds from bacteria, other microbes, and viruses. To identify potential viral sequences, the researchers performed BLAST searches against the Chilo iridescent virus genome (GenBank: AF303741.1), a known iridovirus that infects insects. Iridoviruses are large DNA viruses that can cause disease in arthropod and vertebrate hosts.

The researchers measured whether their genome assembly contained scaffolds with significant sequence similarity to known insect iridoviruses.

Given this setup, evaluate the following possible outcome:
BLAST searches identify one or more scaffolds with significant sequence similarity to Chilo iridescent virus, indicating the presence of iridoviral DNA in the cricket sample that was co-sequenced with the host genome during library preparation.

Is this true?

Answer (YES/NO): YES